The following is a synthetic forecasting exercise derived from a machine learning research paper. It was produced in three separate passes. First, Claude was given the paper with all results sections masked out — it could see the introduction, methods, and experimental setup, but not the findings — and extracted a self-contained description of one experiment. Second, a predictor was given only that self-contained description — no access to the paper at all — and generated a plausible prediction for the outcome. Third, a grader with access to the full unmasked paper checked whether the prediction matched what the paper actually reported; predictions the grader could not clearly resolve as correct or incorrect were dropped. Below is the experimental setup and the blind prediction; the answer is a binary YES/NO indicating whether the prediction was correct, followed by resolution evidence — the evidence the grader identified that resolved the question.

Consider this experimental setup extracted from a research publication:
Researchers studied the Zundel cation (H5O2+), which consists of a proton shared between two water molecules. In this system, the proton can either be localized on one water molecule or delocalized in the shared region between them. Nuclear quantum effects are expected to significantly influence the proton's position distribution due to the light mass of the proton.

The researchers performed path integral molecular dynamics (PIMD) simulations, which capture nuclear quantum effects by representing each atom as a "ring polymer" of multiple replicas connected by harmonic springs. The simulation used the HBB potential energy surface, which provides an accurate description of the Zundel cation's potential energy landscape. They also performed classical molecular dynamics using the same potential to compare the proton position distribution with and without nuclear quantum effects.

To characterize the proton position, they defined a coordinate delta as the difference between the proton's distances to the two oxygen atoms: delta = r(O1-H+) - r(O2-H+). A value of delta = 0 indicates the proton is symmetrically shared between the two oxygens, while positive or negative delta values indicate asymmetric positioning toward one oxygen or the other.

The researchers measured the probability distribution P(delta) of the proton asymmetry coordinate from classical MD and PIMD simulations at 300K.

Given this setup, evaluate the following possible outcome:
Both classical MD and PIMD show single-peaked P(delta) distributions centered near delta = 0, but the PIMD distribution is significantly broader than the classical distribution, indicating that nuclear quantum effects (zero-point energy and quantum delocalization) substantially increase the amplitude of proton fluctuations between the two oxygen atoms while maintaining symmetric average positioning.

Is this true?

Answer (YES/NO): NO